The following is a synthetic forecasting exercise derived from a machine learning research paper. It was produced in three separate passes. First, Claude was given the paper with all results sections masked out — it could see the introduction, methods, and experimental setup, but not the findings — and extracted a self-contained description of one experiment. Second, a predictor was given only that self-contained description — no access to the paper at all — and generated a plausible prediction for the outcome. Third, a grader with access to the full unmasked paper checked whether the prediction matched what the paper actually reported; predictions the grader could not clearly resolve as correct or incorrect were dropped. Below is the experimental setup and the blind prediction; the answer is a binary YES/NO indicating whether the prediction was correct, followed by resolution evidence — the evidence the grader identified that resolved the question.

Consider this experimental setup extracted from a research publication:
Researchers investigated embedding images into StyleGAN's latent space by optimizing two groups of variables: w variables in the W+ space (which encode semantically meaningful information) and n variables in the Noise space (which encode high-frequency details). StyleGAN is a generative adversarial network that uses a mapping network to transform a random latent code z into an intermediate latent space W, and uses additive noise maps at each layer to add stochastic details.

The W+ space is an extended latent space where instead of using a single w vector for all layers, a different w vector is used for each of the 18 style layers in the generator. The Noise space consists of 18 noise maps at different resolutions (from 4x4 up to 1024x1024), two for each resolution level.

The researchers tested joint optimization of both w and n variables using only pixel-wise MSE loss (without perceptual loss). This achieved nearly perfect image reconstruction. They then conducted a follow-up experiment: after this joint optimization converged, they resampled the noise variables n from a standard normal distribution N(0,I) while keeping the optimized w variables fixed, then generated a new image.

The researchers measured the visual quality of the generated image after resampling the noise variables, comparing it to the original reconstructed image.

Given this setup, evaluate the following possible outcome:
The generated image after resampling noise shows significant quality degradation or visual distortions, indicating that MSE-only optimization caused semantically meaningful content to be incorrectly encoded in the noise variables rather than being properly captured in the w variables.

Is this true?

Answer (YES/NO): YES